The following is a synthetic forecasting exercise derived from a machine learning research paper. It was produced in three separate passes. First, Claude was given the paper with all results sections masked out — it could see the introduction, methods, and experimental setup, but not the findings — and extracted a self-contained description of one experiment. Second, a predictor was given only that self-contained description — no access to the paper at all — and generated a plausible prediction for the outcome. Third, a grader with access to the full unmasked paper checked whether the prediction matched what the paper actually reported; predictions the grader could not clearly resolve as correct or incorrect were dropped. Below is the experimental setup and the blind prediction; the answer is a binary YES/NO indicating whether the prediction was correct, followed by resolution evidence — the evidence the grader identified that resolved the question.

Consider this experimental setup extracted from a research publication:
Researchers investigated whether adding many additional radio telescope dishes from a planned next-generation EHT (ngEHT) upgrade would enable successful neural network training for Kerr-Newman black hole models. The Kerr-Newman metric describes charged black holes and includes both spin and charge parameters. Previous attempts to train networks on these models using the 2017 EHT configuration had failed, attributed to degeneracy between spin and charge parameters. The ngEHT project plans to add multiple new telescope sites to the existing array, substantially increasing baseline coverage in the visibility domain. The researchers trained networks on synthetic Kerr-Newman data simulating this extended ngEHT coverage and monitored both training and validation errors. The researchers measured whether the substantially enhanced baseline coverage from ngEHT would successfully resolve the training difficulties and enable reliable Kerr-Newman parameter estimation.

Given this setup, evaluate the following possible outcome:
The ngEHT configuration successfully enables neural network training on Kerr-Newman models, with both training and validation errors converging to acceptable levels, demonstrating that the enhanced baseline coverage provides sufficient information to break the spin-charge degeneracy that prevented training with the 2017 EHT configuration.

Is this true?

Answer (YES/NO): NO